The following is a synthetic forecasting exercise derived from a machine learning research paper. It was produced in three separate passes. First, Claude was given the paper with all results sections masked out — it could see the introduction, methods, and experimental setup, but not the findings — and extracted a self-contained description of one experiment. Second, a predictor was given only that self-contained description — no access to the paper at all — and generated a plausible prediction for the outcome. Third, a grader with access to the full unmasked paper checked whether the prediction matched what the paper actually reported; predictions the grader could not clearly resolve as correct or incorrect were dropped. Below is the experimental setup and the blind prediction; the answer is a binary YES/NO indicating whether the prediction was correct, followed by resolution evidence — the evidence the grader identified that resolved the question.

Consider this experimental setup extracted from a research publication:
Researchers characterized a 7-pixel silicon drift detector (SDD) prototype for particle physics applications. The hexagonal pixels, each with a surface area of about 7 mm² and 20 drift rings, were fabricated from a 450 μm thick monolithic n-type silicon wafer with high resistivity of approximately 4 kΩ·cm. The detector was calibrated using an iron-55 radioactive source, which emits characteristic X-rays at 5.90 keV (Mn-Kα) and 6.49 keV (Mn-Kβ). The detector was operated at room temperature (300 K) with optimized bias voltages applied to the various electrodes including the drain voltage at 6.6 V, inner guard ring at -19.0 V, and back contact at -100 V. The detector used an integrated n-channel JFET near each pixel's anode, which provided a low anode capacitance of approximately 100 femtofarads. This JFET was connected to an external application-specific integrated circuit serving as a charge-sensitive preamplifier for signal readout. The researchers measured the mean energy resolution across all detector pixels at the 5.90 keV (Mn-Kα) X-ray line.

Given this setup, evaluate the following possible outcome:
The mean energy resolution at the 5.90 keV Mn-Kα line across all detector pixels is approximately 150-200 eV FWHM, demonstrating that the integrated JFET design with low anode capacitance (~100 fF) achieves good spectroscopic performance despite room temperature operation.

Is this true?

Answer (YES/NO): YES